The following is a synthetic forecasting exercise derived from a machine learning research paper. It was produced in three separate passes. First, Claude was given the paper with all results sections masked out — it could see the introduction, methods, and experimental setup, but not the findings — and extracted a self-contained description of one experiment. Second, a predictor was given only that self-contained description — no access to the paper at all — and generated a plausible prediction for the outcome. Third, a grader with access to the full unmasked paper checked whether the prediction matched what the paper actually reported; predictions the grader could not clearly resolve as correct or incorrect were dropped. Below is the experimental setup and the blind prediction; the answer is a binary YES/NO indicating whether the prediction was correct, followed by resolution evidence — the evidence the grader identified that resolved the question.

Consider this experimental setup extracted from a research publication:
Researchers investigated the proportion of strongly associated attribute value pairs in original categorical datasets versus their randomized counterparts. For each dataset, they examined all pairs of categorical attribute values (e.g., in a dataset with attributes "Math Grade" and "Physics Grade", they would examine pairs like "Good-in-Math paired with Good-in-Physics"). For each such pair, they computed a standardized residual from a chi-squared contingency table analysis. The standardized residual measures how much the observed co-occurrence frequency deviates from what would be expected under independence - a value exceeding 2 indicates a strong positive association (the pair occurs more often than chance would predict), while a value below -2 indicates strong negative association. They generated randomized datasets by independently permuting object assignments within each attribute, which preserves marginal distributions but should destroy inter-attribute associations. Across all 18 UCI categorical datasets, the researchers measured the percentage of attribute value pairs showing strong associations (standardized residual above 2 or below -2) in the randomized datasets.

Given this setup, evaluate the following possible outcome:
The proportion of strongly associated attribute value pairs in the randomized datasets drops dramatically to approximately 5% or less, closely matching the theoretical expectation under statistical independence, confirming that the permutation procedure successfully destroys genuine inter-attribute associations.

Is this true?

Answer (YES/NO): NO